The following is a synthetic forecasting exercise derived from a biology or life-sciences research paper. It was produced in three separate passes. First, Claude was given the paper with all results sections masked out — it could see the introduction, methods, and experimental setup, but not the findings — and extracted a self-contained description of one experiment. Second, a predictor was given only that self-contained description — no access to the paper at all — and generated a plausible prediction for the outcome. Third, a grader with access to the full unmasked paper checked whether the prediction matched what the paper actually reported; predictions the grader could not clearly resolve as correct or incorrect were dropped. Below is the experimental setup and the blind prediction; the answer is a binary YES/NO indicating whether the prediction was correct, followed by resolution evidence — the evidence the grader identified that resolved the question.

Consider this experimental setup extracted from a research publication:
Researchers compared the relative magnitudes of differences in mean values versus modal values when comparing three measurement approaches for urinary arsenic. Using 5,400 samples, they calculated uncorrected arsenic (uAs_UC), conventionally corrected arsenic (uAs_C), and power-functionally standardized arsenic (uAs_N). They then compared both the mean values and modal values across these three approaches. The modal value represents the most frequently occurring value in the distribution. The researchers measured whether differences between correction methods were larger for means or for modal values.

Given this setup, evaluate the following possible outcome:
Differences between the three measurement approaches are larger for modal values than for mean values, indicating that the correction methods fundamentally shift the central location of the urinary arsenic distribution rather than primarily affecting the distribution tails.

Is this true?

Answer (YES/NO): YES